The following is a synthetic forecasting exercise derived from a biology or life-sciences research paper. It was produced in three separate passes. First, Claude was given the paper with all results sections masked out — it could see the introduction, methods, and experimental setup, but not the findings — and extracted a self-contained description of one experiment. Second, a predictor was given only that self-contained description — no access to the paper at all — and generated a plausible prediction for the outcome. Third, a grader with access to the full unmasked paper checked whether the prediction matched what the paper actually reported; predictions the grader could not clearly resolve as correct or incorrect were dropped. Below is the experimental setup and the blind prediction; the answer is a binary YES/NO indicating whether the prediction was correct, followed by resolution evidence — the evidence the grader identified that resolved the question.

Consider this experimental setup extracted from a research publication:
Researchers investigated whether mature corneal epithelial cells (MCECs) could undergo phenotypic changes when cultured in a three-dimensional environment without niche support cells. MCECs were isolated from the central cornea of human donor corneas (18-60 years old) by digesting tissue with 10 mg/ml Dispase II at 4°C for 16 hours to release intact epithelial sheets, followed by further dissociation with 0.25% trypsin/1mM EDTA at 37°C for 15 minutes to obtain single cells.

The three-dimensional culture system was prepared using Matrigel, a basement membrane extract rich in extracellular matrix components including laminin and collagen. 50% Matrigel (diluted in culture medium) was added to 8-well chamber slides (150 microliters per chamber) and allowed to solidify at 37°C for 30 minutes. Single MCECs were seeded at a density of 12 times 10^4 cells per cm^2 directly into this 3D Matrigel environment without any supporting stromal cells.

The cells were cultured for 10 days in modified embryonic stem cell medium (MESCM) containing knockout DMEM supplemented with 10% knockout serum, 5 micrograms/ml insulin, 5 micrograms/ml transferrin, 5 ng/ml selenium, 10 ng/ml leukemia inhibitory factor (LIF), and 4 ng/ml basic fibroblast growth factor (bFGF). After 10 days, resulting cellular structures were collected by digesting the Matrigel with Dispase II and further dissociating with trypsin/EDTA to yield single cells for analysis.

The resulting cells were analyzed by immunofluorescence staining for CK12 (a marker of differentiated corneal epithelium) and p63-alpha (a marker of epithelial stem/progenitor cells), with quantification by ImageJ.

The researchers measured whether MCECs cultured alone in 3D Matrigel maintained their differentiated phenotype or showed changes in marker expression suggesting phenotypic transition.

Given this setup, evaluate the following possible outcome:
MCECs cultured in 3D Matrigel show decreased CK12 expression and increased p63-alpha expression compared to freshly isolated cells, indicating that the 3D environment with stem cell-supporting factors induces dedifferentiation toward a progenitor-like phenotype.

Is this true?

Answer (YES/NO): NO